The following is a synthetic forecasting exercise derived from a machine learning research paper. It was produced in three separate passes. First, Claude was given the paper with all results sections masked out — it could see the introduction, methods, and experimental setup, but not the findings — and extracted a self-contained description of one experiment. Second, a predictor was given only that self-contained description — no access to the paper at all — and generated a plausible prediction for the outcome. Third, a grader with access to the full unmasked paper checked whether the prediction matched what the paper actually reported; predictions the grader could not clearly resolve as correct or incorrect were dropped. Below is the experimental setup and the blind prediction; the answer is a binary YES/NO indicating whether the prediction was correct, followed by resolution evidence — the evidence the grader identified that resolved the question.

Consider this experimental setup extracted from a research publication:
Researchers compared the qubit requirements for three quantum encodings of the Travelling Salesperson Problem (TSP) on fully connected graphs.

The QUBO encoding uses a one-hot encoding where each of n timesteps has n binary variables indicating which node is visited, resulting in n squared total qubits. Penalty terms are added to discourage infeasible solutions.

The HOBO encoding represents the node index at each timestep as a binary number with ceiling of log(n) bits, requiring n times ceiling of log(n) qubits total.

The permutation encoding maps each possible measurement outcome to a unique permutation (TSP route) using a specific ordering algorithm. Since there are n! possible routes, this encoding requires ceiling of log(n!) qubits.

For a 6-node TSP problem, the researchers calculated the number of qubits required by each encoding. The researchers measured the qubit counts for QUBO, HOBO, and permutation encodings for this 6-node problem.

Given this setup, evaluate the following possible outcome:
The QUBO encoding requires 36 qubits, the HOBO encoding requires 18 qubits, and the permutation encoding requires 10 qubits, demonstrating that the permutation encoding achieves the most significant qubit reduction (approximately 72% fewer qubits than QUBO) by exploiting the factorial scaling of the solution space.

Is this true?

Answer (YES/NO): YES